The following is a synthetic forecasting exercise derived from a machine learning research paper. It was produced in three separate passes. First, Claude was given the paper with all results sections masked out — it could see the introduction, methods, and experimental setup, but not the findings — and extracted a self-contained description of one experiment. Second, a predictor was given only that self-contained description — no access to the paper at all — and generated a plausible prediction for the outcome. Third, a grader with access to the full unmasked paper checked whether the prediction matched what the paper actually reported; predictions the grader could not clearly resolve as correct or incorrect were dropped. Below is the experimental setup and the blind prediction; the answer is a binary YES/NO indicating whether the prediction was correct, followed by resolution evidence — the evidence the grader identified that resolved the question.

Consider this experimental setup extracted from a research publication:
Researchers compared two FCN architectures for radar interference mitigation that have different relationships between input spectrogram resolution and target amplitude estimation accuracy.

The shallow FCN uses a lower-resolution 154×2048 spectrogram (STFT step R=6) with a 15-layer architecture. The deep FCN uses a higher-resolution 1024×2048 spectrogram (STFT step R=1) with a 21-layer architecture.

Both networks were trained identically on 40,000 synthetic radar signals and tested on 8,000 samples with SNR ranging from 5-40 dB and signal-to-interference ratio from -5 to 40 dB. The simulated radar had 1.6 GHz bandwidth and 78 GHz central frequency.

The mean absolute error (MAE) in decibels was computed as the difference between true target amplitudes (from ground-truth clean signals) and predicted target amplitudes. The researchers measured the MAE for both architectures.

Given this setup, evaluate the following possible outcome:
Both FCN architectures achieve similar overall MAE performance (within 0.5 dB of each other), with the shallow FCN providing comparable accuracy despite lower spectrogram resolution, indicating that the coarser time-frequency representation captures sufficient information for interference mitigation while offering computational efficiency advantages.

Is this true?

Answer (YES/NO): NO